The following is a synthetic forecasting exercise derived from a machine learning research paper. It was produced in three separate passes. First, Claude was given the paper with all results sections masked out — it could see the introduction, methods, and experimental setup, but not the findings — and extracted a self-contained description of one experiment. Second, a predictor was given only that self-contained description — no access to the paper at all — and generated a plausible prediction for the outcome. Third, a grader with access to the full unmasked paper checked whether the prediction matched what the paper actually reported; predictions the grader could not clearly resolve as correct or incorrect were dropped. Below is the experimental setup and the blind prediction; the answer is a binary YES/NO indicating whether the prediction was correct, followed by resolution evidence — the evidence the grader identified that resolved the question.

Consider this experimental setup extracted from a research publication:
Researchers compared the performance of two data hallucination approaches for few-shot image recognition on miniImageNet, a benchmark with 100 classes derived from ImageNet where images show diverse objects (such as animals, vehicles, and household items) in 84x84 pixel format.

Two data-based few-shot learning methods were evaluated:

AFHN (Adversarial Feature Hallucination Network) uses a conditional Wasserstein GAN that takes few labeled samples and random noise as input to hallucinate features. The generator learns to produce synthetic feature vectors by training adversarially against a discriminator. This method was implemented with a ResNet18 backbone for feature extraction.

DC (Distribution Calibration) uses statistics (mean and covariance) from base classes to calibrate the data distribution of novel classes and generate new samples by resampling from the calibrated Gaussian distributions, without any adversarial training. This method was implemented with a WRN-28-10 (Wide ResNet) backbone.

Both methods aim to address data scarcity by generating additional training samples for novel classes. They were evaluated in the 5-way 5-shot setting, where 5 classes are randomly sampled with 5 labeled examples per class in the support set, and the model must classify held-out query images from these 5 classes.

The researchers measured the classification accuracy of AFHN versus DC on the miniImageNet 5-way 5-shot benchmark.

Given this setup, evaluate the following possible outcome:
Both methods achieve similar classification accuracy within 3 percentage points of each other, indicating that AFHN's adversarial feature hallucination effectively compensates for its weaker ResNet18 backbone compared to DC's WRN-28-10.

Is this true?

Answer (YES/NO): NO